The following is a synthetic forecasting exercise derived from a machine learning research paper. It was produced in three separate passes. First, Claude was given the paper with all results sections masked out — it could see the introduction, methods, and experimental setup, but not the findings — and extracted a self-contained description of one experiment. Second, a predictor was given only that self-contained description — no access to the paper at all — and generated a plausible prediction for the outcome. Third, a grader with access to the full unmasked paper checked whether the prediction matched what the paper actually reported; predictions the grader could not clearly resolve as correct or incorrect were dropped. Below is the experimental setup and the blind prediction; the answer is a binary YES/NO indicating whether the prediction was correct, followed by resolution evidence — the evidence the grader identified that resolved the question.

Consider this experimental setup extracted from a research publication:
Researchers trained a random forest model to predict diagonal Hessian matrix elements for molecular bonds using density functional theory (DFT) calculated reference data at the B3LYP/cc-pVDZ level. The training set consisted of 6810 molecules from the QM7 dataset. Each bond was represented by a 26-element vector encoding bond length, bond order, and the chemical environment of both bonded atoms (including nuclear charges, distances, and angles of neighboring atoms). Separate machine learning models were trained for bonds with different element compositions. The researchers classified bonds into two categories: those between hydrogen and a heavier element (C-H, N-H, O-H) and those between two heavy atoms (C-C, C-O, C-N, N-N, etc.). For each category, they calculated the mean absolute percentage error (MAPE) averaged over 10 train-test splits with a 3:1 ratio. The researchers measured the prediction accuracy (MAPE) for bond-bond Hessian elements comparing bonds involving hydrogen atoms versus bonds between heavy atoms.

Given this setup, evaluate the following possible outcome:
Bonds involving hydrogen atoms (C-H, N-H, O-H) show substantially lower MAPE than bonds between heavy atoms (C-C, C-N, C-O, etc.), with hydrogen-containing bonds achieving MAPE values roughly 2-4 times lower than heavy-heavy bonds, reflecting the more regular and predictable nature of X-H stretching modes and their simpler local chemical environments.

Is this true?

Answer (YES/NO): YES